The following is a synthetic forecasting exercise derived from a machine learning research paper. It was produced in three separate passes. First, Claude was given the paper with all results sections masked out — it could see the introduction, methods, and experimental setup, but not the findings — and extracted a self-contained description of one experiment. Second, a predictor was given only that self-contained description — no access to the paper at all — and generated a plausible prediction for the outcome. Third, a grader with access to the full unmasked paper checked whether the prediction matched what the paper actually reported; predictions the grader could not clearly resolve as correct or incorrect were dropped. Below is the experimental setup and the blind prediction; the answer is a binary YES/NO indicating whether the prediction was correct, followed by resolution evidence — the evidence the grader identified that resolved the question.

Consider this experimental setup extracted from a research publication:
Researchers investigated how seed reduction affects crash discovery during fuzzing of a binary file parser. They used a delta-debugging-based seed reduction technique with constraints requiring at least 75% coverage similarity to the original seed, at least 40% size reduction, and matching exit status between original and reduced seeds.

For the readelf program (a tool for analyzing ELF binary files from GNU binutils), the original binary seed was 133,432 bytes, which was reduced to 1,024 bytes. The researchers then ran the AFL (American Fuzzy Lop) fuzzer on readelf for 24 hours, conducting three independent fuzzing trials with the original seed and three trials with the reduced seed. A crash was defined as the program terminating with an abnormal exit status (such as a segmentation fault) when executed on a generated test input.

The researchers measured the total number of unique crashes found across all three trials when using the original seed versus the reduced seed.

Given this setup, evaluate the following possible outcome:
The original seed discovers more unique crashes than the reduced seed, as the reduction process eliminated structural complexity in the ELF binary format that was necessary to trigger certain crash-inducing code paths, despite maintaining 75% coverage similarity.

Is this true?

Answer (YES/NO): NO